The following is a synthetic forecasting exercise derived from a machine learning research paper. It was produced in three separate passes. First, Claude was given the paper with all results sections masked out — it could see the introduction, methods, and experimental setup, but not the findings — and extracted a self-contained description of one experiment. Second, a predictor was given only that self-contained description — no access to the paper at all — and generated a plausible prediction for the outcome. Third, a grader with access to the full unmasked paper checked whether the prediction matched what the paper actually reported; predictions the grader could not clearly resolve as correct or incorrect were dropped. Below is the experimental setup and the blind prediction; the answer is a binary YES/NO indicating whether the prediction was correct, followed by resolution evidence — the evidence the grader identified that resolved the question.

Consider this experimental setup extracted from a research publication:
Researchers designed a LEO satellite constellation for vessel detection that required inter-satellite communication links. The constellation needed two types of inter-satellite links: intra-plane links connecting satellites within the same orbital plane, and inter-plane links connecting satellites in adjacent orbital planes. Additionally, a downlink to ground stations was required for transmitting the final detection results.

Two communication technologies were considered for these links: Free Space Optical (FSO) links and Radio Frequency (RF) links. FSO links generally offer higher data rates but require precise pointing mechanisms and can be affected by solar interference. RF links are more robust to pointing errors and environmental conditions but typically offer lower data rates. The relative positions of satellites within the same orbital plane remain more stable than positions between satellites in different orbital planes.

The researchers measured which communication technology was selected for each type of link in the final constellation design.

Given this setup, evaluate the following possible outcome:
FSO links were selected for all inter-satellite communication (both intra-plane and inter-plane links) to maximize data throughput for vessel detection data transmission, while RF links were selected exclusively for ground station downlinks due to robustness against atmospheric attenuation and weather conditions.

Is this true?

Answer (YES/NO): NO